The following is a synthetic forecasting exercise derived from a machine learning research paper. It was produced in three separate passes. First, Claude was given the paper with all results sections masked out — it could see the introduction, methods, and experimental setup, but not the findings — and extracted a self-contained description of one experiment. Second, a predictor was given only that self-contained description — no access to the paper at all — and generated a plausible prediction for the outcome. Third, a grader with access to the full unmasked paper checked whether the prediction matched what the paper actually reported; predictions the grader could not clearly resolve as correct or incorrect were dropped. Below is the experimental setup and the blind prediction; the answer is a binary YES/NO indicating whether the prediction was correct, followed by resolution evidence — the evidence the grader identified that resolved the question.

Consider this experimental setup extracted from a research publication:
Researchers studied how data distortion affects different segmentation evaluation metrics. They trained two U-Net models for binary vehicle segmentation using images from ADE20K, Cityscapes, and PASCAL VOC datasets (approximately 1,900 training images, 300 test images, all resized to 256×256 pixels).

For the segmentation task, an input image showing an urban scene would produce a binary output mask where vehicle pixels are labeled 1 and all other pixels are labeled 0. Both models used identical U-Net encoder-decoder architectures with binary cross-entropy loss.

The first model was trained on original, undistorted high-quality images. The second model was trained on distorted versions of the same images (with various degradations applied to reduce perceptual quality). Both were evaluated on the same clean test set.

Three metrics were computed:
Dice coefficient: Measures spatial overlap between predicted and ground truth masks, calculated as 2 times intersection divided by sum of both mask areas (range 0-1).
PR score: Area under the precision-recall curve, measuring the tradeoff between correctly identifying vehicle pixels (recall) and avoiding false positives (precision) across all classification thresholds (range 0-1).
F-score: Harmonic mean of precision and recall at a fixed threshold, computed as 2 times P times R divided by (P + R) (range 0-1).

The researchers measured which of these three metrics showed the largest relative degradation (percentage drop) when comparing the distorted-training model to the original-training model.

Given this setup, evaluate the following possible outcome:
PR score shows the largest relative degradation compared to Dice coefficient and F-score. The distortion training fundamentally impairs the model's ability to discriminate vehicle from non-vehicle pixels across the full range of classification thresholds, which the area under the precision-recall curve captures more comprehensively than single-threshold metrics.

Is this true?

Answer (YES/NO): YES